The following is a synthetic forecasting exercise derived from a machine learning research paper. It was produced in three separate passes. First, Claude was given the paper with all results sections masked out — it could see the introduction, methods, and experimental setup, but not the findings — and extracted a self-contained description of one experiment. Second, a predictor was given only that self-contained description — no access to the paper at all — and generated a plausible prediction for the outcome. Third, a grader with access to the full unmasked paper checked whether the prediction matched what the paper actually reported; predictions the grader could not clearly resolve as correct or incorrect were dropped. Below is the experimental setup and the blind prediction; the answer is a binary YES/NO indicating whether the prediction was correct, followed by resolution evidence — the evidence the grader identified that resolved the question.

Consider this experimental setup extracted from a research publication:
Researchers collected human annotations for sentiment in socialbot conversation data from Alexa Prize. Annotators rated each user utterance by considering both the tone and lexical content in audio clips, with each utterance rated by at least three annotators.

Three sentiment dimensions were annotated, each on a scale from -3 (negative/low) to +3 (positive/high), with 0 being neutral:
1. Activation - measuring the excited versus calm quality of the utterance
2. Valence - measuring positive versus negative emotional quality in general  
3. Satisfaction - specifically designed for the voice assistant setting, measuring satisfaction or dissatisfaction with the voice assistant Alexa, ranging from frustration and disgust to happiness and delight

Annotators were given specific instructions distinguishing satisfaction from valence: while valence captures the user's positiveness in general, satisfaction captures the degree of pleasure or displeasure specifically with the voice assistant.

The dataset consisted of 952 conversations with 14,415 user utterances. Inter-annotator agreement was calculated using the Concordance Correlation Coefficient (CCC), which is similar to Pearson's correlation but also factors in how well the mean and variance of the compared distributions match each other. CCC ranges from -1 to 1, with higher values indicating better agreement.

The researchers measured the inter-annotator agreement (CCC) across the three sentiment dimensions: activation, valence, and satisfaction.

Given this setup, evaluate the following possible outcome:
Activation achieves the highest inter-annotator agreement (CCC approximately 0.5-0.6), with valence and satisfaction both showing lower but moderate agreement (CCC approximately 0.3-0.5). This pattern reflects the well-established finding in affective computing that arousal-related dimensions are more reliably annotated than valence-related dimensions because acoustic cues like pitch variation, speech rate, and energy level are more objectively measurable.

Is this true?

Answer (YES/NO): NO